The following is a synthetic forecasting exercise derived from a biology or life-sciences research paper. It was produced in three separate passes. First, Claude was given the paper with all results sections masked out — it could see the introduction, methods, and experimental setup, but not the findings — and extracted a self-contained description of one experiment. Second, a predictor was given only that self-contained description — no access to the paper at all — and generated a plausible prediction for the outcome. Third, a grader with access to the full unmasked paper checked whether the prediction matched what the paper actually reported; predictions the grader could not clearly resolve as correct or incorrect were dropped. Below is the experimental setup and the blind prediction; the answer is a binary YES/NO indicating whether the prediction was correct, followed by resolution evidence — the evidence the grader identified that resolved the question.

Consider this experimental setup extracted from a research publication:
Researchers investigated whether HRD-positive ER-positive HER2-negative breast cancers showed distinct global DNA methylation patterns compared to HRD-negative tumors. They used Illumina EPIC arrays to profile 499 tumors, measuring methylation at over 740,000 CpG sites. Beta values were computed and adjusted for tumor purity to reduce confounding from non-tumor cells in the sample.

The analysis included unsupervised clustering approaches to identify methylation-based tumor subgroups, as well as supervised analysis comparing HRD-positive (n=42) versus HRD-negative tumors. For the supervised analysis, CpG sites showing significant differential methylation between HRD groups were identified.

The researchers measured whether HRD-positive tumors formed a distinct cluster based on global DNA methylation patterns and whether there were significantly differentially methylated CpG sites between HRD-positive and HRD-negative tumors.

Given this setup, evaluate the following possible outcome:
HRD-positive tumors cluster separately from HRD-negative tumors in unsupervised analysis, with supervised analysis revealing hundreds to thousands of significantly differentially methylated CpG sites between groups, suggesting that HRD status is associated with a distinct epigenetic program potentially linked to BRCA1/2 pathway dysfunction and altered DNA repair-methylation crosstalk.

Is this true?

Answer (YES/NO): NO